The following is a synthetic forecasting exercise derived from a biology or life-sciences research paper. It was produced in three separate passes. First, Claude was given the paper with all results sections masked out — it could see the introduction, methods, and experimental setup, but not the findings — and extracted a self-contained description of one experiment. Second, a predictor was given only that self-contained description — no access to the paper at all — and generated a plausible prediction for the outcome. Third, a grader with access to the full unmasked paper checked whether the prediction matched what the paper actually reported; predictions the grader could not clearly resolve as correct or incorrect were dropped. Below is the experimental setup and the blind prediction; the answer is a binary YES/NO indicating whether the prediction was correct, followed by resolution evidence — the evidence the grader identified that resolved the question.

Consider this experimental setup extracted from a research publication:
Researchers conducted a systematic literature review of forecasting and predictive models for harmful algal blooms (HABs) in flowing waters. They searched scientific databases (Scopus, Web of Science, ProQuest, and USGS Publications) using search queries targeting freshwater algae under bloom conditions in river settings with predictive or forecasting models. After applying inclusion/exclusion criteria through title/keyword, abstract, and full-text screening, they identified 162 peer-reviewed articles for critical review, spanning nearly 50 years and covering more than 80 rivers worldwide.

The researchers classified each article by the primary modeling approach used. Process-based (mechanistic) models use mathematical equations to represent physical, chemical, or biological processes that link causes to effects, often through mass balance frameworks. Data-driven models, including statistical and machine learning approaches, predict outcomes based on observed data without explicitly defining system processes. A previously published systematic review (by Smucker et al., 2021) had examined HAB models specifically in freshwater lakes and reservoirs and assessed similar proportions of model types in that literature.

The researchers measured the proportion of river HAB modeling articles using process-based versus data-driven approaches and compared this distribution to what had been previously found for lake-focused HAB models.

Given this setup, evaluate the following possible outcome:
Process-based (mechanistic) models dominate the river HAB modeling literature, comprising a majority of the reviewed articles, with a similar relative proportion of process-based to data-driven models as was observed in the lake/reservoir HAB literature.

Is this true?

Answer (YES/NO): NO